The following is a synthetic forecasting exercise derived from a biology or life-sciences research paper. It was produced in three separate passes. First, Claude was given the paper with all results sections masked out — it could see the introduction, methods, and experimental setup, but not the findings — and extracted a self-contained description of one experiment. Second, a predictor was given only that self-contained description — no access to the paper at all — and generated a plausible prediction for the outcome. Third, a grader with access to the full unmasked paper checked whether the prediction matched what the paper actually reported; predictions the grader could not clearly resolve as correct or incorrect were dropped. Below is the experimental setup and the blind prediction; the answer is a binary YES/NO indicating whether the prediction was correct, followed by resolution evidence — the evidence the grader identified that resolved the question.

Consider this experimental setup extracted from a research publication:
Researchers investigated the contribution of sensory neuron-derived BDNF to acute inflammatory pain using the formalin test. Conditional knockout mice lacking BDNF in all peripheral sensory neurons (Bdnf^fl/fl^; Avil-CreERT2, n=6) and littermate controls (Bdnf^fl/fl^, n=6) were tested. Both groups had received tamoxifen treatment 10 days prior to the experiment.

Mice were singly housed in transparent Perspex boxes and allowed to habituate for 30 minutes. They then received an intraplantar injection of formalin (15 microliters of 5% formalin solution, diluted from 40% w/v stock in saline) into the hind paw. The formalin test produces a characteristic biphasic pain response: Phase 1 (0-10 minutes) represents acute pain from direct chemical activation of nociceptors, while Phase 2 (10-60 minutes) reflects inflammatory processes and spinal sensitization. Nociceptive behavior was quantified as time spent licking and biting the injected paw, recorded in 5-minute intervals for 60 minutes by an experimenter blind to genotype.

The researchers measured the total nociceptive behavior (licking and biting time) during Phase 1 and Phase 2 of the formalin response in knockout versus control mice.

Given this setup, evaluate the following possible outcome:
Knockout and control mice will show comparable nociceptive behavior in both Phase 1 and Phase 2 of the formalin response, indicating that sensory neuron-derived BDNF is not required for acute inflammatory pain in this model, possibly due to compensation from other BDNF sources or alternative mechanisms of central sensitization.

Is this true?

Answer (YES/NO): NO